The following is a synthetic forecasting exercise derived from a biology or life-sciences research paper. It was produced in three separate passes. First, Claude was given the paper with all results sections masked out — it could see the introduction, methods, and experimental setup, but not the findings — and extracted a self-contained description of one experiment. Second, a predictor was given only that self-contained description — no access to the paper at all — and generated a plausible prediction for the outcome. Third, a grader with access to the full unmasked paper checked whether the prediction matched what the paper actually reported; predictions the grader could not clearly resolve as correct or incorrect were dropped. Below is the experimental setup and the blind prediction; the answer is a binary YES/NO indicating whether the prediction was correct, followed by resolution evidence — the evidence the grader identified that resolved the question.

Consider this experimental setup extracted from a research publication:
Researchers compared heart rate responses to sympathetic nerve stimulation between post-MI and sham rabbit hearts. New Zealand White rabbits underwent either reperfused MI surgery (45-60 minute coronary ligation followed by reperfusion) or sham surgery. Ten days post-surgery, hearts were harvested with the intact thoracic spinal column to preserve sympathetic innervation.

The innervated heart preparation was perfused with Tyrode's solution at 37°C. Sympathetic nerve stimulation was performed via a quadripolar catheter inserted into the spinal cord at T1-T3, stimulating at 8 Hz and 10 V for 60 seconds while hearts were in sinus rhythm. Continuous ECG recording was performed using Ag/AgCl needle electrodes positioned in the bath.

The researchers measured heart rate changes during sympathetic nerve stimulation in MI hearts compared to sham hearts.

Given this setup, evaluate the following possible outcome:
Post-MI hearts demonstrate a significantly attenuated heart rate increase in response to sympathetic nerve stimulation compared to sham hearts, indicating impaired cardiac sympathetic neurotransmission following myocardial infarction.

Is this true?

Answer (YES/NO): NO